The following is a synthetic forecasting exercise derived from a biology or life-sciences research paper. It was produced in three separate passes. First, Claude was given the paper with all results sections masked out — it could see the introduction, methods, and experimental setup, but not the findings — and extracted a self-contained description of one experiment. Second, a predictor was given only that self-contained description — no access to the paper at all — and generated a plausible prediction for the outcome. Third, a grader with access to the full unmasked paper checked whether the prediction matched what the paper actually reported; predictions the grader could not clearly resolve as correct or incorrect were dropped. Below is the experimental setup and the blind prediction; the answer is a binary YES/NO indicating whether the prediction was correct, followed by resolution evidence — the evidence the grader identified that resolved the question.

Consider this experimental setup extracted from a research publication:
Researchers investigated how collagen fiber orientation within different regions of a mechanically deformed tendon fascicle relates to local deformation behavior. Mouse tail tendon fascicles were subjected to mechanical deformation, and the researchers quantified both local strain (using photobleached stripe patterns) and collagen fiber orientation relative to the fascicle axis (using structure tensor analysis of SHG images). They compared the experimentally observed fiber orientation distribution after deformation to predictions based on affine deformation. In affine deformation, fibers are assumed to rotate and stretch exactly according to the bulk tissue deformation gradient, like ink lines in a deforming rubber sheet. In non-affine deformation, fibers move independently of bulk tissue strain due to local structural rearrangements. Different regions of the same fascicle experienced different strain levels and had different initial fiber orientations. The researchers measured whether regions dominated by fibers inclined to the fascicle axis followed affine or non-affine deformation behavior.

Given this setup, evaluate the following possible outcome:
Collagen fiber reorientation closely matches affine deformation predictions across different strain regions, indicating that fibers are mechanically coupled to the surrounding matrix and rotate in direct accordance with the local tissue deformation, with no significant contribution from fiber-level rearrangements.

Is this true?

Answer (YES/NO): NO